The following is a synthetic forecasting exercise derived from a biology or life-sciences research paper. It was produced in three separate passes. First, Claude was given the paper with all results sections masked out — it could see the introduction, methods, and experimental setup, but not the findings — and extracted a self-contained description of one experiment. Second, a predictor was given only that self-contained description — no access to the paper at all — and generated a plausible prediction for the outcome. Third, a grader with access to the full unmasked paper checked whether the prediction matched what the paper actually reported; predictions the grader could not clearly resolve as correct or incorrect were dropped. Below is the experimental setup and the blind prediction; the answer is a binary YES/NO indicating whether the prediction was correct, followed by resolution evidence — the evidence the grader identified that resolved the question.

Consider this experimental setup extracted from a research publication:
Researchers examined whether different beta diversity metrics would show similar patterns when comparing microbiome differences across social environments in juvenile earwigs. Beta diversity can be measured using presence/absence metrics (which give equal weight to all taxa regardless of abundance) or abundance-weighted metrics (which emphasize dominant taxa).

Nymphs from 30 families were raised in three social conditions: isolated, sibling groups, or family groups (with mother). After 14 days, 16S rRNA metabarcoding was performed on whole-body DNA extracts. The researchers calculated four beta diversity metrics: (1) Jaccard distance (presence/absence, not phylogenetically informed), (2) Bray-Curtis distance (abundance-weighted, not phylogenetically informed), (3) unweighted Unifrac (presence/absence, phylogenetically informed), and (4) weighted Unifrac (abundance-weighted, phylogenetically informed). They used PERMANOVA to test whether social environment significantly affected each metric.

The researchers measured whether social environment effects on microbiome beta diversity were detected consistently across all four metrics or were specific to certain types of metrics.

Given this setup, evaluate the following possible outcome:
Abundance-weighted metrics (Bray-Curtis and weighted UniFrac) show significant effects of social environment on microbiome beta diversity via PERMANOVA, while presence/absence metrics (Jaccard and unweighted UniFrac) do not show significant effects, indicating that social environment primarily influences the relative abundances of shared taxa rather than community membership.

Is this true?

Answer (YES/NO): NO